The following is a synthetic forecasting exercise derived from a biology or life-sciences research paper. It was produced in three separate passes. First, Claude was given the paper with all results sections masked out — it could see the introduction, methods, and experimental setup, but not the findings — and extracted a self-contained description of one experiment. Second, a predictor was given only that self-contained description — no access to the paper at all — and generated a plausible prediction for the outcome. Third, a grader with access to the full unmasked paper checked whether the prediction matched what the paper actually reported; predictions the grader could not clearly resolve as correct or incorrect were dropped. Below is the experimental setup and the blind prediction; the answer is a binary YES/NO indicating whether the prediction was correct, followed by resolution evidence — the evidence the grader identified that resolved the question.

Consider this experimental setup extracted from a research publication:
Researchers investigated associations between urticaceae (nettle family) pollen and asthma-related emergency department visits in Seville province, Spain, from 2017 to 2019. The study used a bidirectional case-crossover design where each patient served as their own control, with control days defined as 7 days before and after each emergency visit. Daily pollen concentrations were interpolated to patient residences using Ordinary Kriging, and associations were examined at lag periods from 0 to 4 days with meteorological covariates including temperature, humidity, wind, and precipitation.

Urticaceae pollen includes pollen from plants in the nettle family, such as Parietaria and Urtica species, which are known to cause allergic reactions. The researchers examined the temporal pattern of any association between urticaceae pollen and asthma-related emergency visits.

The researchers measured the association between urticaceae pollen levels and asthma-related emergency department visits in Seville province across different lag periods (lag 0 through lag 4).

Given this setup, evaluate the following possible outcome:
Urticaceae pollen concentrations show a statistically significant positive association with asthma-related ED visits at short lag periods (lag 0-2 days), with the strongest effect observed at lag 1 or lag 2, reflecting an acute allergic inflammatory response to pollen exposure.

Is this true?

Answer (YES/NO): NO